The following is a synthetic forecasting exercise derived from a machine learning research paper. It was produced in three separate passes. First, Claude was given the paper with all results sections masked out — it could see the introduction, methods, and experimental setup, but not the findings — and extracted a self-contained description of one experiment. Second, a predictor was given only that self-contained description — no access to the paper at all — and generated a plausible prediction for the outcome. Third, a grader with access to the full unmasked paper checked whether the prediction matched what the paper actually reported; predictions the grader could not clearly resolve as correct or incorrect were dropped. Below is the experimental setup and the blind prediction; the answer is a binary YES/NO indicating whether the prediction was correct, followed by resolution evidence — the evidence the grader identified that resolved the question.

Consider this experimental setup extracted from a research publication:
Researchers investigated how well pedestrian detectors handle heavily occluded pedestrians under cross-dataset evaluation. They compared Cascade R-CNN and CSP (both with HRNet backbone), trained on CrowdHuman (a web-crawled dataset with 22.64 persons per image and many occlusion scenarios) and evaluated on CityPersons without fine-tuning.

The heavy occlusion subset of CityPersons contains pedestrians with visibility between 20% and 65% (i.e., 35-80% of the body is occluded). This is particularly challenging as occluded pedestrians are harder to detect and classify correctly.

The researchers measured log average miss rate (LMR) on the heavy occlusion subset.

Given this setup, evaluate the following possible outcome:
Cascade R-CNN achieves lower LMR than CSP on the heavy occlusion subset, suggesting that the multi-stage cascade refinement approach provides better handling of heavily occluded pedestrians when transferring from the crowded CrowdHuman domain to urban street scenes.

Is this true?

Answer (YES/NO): NO